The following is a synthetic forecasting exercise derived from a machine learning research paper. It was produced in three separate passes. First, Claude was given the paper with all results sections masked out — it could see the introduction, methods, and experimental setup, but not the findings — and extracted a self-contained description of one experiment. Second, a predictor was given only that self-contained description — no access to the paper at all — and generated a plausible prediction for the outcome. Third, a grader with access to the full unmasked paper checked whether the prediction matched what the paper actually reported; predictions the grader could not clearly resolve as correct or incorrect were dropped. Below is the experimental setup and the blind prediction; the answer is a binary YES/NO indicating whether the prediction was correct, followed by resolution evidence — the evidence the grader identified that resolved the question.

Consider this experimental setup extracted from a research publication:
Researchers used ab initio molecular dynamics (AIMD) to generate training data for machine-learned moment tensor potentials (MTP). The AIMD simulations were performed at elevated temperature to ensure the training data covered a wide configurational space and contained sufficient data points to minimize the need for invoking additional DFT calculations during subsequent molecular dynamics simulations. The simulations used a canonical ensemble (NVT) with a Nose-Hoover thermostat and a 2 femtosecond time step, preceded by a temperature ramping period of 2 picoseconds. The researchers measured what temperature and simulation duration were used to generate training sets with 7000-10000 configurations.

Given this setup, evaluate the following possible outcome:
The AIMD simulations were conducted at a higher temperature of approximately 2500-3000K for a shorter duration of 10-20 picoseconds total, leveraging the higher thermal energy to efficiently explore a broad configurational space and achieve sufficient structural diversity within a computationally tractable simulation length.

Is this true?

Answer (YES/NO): NO